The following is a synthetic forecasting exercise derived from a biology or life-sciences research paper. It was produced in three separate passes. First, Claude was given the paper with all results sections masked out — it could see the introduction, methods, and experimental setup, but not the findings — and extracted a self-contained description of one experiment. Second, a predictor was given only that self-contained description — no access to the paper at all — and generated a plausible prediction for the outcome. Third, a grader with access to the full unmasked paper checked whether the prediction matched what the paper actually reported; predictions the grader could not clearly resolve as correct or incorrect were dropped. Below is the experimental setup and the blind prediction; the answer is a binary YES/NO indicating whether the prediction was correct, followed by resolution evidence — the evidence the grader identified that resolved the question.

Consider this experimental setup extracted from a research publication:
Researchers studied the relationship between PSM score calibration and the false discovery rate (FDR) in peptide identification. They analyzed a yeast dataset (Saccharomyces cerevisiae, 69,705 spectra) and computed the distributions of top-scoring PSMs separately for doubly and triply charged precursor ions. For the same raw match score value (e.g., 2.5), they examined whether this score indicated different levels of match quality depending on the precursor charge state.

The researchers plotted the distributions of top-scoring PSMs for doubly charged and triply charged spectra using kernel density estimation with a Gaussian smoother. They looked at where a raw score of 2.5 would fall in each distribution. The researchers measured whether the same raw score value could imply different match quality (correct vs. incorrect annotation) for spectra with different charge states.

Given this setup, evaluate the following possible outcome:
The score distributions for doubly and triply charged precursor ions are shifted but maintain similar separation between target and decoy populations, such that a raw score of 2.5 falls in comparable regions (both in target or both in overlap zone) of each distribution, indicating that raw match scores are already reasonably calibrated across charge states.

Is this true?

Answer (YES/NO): NO